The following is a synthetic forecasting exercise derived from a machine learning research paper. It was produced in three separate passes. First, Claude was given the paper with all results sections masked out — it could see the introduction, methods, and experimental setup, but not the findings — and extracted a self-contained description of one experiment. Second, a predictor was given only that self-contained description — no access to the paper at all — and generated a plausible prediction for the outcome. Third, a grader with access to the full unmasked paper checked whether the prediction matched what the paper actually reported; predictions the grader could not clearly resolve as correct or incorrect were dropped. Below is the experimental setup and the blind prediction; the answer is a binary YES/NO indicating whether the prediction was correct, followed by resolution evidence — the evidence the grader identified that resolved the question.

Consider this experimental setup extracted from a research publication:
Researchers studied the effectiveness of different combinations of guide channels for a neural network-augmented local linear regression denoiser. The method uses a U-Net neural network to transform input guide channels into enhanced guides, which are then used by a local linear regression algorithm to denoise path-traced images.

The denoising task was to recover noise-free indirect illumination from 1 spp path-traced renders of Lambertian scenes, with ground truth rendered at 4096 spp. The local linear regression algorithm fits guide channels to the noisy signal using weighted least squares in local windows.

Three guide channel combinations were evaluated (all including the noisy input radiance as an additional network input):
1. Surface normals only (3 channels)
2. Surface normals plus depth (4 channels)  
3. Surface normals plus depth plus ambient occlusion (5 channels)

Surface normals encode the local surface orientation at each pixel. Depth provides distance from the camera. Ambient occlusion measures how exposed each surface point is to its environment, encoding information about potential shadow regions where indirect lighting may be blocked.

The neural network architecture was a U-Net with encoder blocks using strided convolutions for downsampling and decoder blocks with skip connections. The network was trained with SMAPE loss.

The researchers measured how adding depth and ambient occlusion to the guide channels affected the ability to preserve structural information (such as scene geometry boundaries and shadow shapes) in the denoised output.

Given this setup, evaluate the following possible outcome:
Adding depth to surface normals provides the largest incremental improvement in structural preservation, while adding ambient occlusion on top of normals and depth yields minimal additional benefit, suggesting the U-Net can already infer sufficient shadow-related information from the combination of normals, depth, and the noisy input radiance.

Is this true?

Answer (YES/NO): NO